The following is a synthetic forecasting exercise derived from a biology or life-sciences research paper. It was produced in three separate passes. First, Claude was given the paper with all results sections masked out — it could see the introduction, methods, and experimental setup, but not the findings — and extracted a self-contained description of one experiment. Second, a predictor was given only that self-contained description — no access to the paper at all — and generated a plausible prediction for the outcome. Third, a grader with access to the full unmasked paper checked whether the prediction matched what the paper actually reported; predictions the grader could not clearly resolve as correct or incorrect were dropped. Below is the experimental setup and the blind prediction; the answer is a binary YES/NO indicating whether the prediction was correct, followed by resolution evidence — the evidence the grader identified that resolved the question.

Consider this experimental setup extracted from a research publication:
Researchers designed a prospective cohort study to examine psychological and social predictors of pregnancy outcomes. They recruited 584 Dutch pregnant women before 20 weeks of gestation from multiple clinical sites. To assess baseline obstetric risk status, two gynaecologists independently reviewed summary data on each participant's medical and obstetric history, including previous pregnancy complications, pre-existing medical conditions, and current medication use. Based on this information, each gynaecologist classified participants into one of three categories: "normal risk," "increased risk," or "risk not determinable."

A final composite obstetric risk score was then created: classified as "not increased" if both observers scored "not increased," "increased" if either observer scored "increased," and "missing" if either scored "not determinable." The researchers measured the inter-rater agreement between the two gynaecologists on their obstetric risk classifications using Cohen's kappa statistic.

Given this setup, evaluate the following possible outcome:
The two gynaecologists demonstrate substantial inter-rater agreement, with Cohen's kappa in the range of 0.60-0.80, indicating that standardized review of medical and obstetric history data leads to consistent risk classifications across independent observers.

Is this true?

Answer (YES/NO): NO